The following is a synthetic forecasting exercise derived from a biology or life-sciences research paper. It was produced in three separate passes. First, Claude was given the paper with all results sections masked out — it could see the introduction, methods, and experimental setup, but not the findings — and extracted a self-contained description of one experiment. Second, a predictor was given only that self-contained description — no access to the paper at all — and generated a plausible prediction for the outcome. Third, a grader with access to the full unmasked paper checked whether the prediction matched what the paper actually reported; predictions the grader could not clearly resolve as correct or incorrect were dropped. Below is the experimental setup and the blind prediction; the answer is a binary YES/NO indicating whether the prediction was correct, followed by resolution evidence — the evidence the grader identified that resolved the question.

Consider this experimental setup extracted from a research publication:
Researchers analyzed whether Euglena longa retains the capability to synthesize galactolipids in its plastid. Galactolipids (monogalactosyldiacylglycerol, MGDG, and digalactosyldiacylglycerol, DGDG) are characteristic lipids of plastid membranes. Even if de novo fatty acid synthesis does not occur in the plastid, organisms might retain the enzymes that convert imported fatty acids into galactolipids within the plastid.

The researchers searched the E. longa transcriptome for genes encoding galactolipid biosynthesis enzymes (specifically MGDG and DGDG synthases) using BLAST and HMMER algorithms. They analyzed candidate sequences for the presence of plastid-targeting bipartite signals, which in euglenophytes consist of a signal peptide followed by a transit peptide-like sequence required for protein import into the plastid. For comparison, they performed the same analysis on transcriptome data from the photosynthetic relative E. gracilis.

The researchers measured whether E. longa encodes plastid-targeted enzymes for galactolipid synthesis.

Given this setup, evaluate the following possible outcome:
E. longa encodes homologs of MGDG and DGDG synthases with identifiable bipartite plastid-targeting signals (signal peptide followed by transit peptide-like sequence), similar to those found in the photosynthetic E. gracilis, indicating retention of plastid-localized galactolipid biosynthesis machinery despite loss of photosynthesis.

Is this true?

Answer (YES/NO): YES